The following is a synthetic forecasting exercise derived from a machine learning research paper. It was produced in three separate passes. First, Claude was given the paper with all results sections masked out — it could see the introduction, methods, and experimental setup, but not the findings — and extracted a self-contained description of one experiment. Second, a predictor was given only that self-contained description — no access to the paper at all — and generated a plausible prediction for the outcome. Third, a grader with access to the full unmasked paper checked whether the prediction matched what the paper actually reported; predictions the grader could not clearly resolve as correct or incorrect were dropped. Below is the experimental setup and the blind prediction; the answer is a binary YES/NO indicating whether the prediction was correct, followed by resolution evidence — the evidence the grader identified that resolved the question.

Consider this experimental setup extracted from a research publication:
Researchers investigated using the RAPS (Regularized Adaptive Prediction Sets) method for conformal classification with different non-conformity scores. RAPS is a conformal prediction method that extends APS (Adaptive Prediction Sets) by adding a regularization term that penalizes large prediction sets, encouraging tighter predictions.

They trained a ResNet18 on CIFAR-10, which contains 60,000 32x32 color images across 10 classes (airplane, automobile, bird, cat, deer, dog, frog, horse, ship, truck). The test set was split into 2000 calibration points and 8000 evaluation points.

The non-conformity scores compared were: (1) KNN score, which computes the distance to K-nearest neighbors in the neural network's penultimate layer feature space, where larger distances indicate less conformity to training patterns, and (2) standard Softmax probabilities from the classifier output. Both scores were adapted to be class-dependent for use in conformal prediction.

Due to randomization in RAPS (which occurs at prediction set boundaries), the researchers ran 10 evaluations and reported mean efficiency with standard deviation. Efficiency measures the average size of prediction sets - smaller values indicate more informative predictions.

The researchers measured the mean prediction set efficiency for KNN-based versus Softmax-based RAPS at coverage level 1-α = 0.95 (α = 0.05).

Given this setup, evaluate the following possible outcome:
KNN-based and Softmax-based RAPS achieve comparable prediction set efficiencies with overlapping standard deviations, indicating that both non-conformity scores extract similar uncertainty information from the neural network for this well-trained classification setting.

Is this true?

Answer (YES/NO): NO